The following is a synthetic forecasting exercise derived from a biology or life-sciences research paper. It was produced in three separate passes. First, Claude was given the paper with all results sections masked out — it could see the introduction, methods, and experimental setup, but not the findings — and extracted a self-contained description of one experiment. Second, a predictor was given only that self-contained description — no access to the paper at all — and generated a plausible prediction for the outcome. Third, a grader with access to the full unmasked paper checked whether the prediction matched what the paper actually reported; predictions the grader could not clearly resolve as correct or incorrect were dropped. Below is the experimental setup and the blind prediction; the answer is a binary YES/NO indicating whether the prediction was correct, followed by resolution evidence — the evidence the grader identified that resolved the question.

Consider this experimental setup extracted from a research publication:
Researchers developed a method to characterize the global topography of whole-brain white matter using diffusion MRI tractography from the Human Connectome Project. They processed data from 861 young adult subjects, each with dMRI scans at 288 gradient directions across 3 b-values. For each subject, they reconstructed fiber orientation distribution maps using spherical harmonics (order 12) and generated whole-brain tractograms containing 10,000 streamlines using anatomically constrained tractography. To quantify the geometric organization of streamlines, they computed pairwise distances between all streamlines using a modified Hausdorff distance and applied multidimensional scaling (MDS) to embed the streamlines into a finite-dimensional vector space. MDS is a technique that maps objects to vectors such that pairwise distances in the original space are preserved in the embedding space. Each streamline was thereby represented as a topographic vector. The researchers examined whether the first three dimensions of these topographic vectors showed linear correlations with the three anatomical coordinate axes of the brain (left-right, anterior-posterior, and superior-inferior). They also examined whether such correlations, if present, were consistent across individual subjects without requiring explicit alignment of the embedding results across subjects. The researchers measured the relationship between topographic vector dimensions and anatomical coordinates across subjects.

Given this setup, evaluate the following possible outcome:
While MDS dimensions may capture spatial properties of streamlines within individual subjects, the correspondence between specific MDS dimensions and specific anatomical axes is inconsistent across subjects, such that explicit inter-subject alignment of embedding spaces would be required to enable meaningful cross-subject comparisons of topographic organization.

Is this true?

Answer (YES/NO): NO